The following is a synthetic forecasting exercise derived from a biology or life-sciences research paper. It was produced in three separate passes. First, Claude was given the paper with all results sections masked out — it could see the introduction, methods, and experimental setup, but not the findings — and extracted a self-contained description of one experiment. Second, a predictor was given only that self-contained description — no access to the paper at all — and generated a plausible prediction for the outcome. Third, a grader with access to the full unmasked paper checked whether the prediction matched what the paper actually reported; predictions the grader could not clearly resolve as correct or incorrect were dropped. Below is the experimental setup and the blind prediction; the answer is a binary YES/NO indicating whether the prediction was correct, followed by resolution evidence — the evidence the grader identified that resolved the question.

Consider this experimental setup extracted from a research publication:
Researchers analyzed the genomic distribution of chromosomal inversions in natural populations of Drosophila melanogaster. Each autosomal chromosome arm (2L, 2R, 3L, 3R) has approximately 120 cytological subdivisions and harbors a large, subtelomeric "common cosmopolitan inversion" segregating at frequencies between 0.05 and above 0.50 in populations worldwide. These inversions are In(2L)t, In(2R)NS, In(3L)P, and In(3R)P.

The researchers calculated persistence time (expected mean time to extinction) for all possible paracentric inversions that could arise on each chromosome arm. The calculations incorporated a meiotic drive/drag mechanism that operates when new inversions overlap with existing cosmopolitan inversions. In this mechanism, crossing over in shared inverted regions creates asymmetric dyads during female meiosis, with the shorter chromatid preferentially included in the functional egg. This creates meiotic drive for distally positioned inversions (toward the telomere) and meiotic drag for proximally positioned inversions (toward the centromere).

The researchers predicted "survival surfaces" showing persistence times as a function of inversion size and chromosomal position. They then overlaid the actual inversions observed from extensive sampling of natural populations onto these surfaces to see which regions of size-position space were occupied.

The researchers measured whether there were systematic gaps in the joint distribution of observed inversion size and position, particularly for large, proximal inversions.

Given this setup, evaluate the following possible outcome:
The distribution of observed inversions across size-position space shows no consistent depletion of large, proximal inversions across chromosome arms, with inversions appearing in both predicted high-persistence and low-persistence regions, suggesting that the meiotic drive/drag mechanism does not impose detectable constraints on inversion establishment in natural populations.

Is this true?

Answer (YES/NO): NO